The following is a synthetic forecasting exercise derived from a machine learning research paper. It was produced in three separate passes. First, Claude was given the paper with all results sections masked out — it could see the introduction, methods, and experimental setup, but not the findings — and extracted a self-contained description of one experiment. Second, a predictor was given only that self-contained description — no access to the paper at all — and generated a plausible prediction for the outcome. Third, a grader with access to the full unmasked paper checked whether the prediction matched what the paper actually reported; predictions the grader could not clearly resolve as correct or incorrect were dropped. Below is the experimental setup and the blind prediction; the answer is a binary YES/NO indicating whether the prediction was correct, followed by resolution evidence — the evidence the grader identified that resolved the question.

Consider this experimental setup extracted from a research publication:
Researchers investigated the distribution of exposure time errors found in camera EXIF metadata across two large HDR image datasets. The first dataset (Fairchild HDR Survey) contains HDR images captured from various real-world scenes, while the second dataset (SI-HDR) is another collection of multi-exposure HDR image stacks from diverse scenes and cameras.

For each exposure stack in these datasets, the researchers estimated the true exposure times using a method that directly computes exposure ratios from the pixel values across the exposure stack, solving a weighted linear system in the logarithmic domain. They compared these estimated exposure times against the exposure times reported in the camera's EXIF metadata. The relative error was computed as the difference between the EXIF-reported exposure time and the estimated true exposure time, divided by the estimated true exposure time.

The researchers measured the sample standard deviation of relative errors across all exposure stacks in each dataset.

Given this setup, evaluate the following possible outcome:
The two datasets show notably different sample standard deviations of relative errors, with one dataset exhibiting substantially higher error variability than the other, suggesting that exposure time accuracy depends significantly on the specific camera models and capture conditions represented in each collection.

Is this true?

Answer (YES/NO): NO